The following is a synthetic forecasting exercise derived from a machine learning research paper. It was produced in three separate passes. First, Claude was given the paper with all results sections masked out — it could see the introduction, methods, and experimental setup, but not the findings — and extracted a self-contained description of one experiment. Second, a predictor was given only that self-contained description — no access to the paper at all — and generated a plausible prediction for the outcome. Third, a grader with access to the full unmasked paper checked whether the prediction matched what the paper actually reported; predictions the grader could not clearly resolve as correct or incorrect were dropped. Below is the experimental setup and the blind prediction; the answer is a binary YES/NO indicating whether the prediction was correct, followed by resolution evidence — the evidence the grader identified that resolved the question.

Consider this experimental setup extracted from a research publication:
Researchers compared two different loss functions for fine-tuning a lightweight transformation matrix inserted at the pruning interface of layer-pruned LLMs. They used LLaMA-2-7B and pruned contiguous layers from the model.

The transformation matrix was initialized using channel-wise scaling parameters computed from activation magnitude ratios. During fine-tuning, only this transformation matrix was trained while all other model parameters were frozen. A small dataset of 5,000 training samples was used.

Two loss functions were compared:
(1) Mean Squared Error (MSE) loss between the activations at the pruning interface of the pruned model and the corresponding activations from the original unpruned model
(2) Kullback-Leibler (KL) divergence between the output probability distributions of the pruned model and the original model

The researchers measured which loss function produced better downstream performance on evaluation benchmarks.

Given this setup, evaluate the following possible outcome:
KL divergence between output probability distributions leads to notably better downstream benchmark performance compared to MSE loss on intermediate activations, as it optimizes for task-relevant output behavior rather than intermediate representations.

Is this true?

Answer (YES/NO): YES